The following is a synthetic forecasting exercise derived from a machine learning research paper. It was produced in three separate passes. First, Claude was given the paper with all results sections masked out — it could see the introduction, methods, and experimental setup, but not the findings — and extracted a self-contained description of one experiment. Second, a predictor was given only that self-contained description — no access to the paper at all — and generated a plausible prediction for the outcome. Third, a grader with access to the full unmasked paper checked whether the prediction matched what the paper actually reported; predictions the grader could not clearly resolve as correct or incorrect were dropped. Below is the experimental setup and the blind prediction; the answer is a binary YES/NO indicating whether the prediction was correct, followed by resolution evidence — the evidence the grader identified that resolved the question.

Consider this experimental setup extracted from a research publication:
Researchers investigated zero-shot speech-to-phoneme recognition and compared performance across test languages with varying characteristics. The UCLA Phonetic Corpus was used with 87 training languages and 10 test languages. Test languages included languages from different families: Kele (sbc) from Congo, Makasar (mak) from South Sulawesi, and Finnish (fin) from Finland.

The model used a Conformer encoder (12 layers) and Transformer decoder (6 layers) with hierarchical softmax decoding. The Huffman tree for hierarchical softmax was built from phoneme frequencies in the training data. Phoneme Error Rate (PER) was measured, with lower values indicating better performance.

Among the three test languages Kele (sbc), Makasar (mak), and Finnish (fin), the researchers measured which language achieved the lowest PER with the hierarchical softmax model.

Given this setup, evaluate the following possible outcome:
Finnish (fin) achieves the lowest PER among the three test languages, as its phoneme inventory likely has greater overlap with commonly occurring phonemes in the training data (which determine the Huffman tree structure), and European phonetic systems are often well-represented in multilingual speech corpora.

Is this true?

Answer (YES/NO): NO